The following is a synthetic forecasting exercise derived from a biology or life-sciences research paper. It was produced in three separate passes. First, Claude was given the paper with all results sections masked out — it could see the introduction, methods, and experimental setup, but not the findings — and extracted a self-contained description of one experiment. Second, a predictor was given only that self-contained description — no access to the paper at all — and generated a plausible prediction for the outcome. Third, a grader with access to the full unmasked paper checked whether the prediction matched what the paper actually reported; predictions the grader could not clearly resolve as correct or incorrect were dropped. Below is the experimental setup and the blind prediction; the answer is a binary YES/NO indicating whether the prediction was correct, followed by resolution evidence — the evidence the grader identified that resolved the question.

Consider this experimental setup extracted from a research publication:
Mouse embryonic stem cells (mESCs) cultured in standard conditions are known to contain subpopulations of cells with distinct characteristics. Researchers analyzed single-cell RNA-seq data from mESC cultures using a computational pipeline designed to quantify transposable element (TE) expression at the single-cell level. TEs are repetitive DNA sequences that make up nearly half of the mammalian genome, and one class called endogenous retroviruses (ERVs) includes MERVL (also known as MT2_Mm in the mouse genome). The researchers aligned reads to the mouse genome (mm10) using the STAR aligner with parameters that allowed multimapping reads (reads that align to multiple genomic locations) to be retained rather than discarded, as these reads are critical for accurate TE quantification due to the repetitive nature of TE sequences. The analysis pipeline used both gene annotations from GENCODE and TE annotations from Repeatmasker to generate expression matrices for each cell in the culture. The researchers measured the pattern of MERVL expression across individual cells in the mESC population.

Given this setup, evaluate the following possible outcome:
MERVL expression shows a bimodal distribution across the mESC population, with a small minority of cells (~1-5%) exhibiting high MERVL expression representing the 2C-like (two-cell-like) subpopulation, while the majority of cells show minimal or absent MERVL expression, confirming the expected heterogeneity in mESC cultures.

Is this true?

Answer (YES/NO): YES